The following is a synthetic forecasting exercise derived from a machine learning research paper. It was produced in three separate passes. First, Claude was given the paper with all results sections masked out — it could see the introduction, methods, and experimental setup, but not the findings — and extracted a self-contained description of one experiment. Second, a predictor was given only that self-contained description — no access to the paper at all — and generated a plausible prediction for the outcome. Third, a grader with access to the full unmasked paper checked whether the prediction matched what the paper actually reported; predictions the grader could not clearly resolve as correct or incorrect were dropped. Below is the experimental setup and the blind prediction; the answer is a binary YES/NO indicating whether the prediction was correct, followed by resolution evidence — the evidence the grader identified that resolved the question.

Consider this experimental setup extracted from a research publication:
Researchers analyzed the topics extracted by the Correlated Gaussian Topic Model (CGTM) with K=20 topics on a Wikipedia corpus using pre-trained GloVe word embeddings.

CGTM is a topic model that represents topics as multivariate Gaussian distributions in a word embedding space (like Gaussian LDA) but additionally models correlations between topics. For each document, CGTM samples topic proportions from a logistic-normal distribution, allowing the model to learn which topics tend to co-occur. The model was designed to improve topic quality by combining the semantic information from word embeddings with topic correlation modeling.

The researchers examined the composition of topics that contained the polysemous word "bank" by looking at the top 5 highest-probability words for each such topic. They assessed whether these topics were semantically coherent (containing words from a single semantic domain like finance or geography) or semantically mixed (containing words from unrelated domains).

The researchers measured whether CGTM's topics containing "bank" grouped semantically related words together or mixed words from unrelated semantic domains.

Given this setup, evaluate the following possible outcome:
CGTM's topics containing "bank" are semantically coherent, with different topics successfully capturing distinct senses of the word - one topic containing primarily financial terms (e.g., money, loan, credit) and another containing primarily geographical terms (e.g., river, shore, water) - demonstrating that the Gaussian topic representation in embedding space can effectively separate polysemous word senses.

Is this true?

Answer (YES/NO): NO